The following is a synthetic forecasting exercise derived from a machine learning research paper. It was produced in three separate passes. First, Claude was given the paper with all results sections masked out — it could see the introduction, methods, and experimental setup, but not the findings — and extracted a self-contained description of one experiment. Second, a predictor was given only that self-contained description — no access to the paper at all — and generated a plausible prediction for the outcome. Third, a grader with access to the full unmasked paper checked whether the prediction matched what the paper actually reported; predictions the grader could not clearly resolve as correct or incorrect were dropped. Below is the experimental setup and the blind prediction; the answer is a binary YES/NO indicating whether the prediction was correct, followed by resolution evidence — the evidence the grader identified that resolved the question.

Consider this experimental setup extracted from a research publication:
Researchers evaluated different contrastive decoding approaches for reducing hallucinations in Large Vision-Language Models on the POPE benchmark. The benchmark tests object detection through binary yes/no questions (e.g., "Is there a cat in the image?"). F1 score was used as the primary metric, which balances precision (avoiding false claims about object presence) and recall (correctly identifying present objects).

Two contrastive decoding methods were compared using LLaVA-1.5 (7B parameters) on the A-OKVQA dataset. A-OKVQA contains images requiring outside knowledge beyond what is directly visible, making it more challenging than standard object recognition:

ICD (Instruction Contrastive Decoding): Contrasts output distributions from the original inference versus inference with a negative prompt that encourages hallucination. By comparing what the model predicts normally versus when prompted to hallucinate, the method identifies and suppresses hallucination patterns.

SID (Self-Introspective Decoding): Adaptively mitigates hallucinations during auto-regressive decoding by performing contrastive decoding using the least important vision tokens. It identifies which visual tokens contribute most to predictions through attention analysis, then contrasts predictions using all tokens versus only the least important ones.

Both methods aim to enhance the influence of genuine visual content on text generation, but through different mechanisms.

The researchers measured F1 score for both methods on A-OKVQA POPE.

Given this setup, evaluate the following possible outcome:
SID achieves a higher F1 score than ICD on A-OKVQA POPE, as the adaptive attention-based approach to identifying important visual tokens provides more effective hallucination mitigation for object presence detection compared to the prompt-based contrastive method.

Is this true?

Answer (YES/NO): YES